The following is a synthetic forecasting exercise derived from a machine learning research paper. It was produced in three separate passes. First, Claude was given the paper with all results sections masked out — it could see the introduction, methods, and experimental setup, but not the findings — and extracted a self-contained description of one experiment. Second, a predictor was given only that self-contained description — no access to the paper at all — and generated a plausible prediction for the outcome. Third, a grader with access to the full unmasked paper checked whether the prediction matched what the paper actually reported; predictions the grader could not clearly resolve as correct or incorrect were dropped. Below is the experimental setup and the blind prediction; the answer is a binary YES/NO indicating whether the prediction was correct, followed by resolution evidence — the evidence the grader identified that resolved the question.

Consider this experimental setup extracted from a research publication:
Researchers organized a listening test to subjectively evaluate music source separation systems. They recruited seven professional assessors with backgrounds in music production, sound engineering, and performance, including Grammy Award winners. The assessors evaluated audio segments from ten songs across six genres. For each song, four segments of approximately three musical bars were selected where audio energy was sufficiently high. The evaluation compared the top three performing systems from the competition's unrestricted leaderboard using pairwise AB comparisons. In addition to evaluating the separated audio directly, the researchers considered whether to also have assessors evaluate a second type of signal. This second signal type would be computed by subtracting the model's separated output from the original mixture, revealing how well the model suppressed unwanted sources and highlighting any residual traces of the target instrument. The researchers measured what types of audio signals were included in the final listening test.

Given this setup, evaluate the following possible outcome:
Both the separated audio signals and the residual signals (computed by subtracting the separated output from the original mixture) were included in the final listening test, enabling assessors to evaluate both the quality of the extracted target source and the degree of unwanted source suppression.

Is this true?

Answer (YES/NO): YES